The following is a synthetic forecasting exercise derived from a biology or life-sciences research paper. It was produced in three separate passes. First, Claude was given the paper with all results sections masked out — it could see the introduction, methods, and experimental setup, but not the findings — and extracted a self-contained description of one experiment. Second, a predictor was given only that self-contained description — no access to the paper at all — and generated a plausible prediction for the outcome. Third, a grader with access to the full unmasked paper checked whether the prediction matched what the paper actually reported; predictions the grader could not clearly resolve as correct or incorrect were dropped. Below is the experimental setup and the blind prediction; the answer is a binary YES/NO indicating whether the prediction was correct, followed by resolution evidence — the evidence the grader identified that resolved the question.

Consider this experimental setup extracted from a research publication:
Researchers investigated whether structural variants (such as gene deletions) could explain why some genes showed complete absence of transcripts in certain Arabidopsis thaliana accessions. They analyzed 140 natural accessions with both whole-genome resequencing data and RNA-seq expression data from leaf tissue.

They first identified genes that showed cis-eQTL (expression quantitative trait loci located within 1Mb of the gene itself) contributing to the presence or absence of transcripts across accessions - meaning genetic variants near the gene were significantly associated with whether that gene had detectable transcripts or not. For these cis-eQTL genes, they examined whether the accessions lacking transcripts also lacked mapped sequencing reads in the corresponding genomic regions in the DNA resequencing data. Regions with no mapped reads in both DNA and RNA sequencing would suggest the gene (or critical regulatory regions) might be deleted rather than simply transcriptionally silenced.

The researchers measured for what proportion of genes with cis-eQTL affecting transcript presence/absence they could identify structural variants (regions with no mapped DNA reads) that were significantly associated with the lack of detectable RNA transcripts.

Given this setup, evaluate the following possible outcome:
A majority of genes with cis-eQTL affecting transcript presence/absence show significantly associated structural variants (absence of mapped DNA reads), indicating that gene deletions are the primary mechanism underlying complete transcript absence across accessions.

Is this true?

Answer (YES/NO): NO